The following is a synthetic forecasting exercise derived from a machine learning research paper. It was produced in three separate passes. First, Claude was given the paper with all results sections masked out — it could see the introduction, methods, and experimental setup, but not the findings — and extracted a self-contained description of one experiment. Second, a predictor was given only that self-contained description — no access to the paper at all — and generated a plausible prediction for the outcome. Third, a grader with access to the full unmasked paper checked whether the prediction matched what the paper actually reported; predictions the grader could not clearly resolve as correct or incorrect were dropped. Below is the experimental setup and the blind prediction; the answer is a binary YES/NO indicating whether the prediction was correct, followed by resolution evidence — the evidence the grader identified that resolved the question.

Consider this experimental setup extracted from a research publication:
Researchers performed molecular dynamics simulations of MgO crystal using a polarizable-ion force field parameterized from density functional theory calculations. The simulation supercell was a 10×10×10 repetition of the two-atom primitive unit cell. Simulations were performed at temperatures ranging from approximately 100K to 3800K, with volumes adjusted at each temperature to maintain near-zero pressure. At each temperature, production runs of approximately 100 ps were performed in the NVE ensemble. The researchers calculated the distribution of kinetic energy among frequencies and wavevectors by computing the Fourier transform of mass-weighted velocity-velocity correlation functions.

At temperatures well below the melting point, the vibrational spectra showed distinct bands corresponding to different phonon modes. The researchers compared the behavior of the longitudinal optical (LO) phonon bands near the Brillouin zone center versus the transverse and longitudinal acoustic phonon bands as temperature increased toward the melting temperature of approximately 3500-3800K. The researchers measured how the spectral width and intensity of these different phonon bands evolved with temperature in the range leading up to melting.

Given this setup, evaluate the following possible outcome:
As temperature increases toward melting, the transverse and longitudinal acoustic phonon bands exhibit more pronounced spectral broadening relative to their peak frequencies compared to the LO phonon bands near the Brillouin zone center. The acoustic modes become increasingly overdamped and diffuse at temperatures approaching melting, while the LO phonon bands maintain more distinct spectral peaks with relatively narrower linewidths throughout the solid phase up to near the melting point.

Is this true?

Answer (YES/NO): NO